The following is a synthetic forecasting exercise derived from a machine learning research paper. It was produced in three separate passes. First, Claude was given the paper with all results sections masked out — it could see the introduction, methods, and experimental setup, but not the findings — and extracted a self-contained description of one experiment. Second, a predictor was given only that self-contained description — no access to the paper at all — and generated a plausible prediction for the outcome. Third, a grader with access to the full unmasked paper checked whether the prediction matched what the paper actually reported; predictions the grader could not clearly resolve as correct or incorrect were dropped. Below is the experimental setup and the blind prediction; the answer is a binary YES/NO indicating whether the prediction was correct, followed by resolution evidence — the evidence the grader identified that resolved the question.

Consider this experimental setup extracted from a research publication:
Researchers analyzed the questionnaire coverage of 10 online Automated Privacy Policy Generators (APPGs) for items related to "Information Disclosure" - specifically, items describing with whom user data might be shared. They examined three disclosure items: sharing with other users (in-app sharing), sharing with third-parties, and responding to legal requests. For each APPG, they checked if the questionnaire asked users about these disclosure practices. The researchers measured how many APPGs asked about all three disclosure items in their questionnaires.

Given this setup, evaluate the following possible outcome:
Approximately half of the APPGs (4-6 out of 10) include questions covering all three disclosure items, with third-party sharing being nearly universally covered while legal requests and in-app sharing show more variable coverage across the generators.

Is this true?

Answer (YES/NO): NO